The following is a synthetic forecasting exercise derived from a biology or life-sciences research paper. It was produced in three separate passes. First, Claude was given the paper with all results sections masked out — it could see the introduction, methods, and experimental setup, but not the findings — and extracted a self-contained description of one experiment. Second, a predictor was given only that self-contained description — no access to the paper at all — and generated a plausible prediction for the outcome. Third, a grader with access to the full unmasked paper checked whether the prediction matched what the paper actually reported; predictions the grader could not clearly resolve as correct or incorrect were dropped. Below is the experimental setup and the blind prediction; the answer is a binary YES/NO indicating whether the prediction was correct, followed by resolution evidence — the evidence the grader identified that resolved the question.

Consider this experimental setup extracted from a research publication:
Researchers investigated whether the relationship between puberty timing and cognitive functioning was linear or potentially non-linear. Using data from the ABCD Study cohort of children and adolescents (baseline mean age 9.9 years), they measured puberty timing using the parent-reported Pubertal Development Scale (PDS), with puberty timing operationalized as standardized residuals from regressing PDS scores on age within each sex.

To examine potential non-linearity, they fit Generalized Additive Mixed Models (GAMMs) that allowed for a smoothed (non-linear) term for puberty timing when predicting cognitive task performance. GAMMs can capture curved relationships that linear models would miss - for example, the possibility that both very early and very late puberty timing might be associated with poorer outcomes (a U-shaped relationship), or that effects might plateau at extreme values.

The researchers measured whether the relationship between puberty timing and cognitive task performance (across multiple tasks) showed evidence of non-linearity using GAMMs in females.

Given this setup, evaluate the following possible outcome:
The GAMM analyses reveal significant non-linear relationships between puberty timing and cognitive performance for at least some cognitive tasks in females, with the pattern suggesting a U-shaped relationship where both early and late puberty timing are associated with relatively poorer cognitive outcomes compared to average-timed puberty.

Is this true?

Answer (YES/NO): NO